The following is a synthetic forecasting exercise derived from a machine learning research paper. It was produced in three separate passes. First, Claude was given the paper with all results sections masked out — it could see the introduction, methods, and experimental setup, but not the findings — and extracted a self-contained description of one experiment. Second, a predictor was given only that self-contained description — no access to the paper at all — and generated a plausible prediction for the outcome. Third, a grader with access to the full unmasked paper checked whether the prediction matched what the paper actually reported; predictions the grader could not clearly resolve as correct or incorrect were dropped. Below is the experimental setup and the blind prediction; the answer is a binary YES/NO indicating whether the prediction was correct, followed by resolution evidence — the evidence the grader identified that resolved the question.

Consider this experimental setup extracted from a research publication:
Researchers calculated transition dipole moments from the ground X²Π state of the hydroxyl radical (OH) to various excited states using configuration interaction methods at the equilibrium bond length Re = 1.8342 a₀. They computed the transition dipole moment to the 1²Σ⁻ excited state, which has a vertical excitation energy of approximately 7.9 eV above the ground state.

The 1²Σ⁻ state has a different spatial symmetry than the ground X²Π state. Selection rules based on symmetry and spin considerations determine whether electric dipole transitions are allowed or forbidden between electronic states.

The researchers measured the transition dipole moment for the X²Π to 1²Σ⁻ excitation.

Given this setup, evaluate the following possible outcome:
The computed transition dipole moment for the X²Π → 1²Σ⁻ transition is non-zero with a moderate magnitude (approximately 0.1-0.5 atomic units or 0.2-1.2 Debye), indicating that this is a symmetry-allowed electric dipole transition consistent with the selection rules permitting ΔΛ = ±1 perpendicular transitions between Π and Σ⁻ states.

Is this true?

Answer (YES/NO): NO